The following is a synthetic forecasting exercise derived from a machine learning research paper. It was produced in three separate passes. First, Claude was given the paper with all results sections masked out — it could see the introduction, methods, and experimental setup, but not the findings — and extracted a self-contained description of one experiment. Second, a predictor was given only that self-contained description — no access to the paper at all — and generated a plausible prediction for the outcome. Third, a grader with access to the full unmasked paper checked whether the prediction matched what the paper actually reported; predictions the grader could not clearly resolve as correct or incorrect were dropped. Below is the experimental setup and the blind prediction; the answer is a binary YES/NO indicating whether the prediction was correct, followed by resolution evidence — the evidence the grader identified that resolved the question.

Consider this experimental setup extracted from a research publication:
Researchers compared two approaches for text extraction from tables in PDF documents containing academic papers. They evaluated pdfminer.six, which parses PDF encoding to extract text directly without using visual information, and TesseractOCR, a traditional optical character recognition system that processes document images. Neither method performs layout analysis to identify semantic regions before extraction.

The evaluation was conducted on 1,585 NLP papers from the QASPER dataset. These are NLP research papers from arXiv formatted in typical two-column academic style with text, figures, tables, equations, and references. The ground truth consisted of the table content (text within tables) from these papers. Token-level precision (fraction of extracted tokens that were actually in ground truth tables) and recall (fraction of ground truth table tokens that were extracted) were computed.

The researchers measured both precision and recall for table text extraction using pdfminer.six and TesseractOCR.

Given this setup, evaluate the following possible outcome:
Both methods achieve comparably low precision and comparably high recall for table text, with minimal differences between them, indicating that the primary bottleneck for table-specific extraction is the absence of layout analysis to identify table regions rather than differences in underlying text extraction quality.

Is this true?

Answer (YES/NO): YES